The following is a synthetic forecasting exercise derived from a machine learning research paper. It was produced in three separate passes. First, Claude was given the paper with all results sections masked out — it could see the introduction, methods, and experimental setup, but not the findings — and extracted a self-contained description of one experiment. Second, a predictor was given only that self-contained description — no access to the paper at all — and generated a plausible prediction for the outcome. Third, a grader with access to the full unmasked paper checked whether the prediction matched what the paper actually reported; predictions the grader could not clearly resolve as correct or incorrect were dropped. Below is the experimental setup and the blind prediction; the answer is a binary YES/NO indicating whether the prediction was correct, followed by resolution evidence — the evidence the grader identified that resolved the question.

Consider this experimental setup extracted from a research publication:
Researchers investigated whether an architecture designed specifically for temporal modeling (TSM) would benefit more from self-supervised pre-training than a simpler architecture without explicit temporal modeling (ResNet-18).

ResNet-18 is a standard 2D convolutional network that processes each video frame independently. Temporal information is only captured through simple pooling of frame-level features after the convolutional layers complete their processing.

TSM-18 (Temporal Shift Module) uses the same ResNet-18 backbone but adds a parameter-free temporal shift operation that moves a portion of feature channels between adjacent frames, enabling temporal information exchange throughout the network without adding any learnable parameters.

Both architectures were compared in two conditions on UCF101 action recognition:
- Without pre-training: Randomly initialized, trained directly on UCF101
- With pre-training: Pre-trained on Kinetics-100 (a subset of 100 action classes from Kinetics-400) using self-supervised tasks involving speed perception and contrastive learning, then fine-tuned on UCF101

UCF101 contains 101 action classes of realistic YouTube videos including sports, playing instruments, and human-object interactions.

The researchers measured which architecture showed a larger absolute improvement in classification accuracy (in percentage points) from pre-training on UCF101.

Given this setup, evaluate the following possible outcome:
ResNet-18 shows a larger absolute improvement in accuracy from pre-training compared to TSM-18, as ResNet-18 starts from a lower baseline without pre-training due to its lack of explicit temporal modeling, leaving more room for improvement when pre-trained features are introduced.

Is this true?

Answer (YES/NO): YES